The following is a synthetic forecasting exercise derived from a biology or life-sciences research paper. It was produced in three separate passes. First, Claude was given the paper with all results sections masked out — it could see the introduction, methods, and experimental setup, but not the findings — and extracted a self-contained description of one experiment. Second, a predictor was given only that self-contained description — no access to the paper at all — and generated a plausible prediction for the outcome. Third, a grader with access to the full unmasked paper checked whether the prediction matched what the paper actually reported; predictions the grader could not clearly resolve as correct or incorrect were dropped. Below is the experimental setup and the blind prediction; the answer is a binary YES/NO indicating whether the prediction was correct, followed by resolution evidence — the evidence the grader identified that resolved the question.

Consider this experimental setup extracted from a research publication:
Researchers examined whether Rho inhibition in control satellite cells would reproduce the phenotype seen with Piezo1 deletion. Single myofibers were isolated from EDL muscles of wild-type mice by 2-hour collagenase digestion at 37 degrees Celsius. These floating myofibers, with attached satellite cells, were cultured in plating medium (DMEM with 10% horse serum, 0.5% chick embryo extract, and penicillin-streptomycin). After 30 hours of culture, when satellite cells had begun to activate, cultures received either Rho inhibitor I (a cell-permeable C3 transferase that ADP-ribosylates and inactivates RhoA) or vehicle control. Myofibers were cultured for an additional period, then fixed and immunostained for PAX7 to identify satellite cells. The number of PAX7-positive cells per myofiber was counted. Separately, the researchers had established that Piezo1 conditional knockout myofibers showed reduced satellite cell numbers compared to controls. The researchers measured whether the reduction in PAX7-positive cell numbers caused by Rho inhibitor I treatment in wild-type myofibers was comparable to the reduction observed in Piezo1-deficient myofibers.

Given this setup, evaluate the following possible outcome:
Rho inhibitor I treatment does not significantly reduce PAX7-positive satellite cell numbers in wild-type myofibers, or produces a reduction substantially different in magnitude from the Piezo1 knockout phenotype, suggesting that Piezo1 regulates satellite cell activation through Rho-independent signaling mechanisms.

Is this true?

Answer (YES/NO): NO